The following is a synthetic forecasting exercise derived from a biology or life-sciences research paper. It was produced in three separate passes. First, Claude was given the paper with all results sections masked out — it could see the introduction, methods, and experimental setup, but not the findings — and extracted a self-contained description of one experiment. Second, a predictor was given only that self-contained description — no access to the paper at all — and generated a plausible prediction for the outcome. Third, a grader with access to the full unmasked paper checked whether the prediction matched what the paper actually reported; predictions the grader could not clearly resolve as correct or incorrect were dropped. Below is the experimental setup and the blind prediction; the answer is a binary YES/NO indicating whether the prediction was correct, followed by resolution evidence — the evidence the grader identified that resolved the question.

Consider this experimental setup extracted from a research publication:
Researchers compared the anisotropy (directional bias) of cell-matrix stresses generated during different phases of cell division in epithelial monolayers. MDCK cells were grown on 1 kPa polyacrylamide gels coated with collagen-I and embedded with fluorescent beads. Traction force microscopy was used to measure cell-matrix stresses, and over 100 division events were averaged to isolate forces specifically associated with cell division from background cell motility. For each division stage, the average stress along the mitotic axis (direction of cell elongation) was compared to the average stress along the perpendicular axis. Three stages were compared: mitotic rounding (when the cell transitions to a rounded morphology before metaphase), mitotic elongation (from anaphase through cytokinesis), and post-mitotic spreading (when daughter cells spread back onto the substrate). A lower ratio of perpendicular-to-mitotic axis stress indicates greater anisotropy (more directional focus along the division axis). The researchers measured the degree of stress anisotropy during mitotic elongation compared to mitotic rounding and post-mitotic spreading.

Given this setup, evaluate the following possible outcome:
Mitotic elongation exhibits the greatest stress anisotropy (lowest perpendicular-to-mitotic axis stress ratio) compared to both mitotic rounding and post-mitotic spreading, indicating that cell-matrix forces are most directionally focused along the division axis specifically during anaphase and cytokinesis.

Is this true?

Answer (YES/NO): YES